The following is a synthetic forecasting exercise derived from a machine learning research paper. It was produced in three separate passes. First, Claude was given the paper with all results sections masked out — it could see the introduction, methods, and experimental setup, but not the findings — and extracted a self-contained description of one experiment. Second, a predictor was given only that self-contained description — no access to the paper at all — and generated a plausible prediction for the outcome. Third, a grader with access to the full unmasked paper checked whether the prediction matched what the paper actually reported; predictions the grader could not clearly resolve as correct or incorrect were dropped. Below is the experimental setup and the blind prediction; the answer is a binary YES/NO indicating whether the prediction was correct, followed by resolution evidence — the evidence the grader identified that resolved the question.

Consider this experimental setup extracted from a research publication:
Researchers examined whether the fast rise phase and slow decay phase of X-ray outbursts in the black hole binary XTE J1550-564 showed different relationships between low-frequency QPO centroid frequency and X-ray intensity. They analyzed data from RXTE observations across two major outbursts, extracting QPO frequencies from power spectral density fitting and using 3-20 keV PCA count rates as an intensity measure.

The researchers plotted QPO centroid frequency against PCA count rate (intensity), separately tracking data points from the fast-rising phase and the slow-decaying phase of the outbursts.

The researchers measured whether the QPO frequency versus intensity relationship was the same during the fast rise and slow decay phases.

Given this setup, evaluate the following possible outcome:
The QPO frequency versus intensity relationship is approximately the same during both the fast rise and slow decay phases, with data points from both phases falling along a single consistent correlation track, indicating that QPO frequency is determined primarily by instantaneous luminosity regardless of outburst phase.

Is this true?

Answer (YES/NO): NO